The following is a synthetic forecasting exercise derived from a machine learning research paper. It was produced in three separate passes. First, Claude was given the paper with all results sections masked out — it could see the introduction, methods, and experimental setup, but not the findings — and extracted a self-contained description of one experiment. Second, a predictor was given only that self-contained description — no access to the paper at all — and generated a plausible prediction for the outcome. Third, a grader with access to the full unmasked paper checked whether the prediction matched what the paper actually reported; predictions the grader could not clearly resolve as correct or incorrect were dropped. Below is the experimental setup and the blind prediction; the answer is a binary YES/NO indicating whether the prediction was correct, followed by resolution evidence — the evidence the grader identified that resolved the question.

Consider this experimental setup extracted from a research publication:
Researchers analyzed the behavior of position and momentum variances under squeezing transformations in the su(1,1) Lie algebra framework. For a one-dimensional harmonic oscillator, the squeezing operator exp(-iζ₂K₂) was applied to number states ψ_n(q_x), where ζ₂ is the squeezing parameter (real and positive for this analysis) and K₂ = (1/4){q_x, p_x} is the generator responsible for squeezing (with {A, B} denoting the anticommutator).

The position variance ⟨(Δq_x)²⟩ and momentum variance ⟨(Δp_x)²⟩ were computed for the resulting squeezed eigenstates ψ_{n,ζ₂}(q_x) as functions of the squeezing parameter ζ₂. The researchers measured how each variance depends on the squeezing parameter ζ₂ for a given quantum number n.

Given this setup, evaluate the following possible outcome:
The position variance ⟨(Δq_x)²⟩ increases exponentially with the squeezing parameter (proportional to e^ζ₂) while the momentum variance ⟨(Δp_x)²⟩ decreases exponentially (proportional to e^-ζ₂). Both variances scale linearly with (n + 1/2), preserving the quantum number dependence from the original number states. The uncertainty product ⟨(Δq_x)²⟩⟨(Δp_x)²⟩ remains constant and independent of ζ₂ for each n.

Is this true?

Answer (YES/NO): YES